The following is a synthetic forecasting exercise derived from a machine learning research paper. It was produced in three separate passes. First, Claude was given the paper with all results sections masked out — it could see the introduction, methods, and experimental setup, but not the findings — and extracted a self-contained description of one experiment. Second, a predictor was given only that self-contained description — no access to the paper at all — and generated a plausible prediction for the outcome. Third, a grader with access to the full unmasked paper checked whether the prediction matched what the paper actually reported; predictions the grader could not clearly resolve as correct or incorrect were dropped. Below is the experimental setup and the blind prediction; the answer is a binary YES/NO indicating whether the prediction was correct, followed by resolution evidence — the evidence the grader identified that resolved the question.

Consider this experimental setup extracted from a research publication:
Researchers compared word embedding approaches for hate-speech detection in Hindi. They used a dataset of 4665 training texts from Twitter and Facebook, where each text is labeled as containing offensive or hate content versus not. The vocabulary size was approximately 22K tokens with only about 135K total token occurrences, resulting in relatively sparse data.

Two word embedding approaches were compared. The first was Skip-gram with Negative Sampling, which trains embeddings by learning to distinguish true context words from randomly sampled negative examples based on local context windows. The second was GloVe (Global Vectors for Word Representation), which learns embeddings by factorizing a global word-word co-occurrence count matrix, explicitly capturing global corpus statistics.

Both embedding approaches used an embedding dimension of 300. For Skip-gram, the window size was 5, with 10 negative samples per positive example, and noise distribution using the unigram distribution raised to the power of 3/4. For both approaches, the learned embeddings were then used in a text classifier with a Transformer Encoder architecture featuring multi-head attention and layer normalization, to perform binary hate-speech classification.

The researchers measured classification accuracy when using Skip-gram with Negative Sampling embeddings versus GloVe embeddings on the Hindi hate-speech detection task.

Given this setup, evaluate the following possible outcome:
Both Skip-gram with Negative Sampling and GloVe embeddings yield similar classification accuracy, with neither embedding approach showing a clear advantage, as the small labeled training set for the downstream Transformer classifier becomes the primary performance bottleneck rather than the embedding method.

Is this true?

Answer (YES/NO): NO